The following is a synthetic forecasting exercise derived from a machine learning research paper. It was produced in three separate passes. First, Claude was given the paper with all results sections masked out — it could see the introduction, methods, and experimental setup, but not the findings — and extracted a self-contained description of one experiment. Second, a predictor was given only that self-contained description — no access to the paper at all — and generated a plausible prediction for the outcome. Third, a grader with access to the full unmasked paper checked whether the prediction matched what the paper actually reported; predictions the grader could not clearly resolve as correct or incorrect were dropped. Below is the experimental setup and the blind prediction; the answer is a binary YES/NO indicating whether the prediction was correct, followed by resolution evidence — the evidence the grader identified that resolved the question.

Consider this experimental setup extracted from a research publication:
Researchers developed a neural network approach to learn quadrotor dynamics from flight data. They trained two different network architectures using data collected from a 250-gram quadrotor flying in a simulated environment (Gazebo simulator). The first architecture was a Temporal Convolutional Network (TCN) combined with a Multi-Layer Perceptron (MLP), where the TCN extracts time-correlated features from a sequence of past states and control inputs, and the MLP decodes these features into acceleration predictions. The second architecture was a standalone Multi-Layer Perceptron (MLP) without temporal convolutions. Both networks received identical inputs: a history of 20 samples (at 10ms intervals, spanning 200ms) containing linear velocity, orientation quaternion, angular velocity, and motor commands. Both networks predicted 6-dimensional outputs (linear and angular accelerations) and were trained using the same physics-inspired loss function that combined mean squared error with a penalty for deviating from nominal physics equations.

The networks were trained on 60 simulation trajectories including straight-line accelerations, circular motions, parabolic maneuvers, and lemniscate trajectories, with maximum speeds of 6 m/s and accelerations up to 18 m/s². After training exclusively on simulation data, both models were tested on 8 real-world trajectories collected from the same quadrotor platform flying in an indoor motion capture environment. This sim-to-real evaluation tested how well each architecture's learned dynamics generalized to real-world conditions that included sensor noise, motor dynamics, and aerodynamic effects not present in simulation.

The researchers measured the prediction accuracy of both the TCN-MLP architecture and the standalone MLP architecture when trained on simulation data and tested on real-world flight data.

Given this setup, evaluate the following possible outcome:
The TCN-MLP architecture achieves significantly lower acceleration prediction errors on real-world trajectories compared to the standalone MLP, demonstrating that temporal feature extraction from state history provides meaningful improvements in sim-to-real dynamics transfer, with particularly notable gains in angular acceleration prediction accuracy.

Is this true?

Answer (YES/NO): NO